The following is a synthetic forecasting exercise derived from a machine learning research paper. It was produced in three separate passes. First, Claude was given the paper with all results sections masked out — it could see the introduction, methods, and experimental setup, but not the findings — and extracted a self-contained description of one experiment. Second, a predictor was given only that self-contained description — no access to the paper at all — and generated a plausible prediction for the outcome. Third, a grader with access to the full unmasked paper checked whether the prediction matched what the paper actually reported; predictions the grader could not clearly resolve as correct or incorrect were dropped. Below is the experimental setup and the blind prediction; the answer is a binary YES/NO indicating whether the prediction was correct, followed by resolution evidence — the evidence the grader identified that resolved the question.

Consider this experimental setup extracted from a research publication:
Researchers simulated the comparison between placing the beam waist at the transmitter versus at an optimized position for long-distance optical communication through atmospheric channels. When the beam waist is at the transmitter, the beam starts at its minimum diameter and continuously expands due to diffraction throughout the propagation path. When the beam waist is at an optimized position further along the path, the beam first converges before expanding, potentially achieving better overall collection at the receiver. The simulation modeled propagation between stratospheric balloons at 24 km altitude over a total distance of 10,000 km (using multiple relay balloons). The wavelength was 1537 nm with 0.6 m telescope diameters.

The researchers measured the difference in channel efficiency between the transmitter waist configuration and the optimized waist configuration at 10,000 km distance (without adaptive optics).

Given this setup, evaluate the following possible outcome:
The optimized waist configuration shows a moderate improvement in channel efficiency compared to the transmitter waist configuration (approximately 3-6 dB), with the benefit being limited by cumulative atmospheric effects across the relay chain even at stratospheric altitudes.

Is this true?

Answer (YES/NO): NO